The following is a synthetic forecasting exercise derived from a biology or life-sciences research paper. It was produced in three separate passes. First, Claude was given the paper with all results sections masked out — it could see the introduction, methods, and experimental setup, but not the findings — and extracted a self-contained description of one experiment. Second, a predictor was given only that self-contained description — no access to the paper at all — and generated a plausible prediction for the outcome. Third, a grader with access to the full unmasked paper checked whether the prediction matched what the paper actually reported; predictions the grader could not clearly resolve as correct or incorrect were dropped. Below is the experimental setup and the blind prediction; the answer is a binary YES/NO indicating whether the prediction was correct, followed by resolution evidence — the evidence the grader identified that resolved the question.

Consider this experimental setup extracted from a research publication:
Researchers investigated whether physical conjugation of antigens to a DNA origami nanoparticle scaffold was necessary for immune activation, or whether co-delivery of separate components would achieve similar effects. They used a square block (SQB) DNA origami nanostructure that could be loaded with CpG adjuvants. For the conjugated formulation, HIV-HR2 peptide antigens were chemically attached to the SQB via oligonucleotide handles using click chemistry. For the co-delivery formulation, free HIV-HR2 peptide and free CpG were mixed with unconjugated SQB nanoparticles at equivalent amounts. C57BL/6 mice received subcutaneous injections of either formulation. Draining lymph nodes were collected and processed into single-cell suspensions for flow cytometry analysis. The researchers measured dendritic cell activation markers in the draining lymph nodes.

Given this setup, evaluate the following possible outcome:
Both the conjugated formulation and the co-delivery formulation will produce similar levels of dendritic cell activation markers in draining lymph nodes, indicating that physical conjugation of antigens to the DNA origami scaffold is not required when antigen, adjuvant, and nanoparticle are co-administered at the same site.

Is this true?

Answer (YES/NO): NO